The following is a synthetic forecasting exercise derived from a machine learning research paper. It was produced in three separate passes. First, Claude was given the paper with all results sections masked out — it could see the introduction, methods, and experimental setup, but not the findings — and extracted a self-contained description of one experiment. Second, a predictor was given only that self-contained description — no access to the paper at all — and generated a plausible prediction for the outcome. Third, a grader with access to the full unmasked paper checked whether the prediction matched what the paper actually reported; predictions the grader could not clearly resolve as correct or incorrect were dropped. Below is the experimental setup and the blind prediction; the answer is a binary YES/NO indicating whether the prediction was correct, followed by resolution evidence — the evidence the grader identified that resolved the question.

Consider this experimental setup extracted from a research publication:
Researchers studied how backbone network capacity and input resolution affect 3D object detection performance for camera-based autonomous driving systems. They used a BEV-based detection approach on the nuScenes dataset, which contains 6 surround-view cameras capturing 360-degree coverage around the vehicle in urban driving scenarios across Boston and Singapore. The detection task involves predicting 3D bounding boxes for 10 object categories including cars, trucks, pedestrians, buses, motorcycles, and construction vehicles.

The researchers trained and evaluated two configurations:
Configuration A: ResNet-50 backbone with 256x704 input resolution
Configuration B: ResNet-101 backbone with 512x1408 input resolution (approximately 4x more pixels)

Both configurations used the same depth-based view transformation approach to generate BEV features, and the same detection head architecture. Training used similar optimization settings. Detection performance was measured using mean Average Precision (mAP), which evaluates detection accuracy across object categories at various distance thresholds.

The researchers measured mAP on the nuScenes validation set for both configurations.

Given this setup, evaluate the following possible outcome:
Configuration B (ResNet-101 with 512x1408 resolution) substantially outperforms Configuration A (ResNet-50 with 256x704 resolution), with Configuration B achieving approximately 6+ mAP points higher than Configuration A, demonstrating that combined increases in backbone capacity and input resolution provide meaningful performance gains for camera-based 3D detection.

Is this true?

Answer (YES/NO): YES